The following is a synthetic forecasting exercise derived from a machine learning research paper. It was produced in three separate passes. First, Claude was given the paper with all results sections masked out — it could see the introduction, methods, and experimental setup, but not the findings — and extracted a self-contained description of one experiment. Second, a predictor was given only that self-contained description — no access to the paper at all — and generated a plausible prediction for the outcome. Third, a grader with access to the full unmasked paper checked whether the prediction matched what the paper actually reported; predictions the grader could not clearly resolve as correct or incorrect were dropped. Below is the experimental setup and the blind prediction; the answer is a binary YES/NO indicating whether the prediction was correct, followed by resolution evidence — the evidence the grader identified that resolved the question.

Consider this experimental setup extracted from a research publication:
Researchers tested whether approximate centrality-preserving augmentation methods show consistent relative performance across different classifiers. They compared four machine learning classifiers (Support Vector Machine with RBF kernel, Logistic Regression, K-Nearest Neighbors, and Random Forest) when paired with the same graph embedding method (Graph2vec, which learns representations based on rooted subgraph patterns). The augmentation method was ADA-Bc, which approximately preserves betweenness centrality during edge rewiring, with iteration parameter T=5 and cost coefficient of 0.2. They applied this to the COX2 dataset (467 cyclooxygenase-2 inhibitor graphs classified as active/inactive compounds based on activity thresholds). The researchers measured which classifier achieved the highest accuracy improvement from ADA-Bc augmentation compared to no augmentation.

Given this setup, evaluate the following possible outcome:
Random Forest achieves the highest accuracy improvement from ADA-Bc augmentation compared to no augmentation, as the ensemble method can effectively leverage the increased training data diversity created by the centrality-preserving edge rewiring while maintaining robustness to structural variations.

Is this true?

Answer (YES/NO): NO